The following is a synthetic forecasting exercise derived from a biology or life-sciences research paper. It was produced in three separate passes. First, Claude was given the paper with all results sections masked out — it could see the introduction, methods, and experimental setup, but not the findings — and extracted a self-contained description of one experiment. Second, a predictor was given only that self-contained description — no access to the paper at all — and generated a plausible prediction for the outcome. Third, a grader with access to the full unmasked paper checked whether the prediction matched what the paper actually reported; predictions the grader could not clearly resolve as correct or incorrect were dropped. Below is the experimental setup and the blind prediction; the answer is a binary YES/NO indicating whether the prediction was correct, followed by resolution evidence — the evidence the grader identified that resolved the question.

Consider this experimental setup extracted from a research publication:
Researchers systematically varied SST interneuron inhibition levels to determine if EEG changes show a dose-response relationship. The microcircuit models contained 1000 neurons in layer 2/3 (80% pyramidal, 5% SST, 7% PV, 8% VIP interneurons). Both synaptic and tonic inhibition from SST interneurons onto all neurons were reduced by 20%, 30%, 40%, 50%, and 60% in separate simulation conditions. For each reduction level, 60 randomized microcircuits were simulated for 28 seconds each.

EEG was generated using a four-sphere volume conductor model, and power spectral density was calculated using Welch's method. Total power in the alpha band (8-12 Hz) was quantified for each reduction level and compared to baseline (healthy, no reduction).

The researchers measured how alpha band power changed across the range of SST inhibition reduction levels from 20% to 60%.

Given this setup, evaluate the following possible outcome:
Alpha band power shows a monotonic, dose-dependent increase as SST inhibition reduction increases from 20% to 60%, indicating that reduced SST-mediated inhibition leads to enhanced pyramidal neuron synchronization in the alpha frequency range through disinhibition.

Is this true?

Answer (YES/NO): NO